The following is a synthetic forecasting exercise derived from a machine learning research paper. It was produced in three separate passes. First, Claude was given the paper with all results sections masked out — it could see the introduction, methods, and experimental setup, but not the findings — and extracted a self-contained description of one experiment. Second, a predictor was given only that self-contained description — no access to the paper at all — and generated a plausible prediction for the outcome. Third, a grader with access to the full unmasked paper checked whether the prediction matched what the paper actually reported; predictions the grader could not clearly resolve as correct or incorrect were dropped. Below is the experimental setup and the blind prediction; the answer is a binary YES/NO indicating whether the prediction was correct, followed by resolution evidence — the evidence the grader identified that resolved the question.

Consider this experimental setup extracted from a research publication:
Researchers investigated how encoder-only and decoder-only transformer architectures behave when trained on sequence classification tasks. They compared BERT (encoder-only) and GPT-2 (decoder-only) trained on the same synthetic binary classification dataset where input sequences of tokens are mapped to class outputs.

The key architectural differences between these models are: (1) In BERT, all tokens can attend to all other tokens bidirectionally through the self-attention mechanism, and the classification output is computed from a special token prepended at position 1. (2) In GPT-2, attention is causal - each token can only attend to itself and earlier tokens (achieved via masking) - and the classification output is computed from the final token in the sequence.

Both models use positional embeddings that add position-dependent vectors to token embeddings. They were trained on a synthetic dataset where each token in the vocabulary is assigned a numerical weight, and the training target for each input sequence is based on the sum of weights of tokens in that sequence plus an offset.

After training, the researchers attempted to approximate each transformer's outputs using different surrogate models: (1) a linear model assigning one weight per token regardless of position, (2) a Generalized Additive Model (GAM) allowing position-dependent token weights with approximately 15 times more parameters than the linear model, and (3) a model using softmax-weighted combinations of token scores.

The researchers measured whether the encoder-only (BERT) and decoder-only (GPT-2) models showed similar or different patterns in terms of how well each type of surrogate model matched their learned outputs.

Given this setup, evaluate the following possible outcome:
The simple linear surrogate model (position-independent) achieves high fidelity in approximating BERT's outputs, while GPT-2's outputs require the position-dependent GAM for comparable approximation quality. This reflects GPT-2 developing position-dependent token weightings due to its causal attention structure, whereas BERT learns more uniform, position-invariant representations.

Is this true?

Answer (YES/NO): NO